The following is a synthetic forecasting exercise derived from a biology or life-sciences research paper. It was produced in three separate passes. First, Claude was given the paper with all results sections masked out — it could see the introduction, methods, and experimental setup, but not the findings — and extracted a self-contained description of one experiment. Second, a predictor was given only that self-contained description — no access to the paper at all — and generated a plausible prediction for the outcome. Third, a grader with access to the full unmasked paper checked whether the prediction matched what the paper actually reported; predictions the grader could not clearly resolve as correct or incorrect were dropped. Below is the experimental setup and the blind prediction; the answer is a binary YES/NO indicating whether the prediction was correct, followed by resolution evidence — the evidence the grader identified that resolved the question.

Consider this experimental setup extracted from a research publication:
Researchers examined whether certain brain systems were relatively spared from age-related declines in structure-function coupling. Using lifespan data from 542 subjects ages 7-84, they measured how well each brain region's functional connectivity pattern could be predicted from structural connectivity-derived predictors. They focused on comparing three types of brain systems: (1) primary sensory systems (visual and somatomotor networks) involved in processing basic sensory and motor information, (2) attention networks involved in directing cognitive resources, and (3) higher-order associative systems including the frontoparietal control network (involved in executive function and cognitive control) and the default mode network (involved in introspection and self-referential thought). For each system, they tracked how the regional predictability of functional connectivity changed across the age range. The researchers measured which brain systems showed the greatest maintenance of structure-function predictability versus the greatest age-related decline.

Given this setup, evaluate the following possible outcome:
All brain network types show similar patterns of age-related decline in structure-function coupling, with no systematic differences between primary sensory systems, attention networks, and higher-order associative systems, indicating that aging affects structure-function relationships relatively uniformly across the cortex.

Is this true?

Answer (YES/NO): NO